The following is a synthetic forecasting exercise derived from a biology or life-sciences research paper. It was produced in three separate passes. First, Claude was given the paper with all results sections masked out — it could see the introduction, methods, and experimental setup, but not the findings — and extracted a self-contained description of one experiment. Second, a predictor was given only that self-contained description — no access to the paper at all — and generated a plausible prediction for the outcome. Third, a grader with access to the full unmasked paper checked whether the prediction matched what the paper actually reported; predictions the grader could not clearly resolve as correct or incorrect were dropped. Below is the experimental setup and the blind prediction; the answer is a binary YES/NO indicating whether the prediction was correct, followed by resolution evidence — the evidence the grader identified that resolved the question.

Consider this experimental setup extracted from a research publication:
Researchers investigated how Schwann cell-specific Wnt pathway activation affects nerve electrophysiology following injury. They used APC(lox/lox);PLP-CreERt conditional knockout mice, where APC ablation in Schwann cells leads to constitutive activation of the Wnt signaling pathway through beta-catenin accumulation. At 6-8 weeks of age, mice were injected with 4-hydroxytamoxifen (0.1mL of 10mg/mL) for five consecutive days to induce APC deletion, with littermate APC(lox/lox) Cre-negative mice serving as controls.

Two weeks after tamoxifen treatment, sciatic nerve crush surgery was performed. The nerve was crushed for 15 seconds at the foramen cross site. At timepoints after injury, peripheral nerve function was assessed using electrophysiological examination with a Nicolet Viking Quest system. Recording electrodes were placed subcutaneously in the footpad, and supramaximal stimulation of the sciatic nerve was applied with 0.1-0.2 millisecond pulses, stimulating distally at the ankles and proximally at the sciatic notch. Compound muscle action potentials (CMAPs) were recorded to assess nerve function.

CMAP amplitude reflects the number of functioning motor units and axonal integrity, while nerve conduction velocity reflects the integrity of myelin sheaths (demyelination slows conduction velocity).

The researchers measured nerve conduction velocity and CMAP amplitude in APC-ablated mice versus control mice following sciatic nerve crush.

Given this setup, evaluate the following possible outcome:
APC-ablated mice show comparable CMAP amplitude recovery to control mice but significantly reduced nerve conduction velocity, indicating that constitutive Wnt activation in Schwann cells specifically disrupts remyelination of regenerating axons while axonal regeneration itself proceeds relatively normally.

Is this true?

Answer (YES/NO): NO